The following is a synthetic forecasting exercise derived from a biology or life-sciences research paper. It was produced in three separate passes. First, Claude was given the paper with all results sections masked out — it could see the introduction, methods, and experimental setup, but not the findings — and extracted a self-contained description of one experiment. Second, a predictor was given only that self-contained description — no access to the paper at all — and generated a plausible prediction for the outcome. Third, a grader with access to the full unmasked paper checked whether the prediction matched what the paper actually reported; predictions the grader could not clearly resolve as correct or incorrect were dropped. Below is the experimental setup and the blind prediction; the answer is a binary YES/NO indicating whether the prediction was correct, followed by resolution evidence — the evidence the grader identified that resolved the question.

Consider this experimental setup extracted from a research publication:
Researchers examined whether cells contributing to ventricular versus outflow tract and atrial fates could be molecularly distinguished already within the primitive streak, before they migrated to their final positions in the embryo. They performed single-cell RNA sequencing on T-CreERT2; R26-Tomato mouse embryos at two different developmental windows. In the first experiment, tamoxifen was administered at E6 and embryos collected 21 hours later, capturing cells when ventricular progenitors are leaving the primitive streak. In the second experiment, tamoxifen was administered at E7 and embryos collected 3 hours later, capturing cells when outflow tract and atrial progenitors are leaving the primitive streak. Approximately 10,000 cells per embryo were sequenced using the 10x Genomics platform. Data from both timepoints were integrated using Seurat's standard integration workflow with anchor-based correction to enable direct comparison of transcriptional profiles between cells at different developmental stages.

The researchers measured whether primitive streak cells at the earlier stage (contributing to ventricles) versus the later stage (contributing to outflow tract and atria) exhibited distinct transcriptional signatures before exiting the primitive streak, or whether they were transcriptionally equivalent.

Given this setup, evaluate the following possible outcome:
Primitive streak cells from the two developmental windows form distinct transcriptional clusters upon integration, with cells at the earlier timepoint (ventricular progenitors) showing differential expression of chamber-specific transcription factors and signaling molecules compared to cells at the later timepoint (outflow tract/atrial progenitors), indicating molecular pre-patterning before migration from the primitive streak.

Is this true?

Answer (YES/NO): YES